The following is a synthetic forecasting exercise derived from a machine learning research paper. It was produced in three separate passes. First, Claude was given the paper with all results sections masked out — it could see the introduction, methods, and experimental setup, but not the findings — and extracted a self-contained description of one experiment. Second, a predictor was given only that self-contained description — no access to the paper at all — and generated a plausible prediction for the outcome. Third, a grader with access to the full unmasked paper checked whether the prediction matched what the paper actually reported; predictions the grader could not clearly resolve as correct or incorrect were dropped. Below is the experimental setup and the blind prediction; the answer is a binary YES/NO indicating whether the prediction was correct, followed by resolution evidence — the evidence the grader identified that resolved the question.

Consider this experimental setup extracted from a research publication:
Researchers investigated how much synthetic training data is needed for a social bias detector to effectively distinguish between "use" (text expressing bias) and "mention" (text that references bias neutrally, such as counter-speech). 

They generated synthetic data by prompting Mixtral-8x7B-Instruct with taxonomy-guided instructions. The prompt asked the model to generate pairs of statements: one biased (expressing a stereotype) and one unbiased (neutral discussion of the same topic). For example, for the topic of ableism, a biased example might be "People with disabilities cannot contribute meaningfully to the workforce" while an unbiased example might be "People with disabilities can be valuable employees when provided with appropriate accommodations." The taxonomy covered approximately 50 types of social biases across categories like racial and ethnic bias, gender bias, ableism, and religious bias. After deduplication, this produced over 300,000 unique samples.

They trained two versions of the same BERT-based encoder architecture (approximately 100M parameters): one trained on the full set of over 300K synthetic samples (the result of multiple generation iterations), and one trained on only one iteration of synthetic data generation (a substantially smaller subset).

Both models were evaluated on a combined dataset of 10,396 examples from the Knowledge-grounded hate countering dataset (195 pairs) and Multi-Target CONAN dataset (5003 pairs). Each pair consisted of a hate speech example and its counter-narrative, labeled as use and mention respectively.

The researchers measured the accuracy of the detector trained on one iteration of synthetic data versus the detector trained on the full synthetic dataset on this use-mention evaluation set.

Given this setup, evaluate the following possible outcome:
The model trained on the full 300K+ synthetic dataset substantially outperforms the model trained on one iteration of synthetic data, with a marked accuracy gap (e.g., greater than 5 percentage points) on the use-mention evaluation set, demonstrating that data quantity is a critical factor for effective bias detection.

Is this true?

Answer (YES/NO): YES